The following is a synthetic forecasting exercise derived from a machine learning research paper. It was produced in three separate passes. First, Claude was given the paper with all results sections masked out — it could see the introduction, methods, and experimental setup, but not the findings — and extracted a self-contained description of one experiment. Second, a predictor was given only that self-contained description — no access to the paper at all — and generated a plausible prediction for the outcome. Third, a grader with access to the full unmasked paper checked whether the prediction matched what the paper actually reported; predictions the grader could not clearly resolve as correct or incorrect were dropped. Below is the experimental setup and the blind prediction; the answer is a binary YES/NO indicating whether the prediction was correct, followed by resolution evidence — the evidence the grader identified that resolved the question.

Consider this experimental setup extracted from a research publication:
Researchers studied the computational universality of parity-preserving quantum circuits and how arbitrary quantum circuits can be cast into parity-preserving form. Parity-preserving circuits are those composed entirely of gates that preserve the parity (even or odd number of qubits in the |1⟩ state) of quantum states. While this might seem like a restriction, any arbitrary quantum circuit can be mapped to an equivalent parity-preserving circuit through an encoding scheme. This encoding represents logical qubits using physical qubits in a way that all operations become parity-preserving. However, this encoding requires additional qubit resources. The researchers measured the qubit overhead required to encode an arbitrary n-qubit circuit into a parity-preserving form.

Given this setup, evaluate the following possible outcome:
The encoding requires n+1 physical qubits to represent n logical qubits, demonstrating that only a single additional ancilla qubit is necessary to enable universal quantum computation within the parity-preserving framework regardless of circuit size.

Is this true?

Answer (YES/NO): NO